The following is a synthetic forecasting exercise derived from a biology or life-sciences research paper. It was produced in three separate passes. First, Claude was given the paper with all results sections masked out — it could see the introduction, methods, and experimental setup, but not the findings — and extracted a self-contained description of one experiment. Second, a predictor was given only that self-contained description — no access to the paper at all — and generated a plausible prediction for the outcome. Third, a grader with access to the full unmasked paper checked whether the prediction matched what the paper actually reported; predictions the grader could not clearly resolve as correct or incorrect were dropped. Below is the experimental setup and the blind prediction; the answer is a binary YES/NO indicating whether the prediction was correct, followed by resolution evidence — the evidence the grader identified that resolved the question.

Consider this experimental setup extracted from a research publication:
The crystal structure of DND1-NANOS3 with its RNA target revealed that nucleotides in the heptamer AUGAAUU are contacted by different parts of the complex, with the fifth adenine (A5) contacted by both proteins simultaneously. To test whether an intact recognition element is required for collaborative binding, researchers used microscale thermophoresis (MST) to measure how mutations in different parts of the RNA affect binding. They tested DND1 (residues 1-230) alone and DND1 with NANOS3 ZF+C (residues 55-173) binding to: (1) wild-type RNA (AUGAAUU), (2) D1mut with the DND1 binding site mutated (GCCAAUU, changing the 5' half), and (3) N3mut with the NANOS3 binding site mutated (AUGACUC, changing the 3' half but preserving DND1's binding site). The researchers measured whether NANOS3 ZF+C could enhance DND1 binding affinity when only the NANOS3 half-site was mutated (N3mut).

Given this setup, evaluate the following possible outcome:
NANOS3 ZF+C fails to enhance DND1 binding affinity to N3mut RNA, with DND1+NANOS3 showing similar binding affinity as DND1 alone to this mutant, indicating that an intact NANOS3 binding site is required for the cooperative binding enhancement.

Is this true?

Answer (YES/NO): YES